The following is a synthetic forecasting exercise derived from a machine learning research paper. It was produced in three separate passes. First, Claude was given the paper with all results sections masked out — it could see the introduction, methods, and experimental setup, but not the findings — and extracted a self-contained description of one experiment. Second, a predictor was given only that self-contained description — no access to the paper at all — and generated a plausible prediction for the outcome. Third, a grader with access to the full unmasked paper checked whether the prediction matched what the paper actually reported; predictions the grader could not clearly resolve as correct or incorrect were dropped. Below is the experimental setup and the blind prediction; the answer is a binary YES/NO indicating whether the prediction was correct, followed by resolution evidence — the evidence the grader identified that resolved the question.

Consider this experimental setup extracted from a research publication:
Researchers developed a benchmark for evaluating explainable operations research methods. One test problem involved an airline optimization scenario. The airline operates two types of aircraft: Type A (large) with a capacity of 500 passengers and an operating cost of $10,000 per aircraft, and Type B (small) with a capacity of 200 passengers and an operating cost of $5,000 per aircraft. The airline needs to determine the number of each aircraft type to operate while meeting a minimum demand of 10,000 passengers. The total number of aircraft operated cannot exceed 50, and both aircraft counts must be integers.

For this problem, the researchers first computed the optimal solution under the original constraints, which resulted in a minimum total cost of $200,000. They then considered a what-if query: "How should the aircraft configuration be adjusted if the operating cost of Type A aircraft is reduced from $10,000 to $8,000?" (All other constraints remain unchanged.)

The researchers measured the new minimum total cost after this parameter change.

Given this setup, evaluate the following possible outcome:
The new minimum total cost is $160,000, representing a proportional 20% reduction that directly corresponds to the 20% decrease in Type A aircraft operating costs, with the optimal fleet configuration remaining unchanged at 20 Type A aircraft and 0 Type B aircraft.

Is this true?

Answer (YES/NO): YES